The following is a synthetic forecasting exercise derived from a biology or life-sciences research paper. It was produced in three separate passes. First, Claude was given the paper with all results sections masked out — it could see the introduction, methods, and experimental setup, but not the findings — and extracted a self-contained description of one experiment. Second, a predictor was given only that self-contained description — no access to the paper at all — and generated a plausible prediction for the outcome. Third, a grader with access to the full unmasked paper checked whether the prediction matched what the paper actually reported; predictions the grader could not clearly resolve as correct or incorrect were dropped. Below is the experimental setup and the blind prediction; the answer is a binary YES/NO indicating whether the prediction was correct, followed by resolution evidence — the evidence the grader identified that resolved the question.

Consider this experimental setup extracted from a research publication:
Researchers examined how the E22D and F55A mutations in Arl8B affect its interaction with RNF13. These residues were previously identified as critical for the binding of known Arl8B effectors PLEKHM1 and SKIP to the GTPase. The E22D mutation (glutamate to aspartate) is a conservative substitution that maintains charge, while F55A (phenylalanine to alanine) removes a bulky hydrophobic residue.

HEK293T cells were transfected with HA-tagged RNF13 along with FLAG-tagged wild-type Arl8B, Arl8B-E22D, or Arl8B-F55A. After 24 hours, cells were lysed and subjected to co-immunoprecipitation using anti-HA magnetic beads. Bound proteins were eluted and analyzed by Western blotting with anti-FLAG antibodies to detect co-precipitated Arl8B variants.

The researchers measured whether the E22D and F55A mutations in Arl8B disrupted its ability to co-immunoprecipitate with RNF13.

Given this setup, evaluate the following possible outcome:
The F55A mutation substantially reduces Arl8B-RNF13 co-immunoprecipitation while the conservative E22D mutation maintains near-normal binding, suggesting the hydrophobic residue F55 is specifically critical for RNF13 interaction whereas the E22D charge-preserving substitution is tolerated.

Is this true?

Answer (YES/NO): NO